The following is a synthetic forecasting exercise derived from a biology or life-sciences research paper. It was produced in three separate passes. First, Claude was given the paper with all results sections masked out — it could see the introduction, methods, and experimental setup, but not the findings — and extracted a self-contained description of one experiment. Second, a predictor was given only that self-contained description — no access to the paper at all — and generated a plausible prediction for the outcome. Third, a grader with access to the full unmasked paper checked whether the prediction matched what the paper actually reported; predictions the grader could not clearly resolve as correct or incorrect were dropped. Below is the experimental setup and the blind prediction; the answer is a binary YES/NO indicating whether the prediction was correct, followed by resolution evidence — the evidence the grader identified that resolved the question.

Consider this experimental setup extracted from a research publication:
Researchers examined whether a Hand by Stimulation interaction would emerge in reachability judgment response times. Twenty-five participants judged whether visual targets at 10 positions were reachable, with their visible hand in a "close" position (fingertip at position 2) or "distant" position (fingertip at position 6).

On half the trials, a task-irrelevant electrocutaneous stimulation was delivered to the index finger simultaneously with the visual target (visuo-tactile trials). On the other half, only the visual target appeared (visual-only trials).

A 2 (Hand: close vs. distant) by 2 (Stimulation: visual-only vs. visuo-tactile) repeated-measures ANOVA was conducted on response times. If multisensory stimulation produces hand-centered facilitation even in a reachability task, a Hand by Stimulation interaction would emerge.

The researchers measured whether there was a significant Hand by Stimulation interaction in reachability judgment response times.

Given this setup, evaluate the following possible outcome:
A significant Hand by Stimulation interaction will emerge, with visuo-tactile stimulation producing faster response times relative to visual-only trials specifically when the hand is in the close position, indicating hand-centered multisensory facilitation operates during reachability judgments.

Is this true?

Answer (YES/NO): NO